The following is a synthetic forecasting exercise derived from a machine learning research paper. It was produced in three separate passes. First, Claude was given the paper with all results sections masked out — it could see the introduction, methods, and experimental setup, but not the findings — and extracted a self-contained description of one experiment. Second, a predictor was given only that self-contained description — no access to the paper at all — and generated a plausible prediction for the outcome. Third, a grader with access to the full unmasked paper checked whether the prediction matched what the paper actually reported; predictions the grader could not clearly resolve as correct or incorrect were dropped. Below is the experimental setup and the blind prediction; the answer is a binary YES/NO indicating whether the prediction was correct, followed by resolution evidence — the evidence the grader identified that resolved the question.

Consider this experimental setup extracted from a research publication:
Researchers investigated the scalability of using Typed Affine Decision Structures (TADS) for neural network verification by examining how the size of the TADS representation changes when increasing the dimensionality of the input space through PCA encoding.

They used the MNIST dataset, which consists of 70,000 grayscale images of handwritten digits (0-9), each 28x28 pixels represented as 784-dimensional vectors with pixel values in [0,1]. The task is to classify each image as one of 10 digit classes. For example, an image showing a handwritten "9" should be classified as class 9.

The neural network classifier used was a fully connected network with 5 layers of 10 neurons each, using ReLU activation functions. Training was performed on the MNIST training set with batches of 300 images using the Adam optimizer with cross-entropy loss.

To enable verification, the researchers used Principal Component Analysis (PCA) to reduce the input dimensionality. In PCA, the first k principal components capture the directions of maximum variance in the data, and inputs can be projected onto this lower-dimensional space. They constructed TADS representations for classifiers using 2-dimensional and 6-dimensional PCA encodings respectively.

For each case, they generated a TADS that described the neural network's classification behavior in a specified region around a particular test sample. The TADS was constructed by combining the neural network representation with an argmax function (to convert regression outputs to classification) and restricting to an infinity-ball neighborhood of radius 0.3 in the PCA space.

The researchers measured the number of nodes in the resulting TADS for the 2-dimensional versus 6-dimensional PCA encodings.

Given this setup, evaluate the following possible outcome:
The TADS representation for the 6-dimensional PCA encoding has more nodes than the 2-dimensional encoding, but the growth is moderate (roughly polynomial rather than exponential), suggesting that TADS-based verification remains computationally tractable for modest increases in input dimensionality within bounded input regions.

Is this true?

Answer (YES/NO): NO